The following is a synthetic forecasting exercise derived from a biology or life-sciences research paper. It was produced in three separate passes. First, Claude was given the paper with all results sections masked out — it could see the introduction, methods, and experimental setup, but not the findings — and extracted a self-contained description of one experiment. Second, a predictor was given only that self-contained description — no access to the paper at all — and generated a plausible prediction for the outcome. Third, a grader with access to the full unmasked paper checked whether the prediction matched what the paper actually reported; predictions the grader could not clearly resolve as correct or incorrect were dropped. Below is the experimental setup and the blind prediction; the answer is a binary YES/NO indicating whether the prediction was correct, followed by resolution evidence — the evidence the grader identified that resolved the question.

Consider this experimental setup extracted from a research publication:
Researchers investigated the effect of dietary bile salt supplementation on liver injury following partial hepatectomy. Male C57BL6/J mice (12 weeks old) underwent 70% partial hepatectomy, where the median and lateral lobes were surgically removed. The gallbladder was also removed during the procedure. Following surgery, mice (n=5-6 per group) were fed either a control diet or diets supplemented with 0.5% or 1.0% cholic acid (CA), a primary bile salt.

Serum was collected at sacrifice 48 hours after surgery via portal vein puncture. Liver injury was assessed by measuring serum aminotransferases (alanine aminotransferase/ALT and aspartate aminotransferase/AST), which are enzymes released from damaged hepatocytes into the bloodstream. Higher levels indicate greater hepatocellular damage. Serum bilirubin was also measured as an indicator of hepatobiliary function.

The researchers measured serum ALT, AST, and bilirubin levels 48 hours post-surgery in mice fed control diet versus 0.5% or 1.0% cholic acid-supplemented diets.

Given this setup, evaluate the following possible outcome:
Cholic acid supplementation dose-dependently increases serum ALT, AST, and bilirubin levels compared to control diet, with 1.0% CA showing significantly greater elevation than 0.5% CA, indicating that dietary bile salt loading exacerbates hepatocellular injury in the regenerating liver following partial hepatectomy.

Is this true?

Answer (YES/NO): NO